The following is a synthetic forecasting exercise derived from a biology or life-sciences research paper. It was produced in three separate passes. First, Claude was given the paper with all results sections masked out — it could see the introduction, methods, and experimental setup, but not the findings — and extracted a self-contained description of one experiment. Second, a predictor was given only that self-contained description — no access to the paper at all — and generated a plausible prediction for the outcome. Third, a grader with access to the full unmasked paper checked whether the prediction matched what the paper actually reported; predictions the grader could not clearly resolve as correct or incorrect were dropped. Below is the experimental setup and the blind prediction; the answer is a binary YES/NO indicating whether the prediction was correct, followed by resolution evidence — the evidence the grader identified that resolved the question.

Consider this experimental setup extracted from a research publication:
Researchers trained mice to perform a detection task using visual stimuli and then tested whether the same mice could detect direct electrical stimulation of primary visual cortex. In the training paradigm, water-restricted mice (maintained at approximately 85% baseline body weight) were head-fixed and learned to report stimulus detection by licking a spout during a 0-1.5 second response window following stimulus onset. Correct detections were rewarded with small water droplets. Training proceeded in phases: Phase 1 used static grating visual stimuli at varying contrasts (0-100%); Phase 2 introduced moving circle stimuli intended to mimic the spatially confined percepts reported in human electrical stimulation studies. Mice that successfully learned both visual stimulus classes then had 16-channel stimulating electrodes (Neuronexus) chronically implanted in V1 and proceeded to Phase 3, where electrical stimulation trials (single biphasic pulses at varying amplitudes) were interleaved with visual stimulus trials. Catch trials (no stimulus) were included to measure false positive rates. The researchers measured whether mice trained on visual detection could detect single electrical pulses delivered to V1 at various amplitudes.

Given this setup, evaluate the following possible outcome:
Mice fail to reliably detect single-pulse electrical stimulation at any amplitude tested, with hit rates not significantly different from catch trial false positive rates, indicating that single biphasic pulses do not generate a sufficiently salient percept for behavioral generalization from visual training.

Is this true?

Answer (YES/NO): NO